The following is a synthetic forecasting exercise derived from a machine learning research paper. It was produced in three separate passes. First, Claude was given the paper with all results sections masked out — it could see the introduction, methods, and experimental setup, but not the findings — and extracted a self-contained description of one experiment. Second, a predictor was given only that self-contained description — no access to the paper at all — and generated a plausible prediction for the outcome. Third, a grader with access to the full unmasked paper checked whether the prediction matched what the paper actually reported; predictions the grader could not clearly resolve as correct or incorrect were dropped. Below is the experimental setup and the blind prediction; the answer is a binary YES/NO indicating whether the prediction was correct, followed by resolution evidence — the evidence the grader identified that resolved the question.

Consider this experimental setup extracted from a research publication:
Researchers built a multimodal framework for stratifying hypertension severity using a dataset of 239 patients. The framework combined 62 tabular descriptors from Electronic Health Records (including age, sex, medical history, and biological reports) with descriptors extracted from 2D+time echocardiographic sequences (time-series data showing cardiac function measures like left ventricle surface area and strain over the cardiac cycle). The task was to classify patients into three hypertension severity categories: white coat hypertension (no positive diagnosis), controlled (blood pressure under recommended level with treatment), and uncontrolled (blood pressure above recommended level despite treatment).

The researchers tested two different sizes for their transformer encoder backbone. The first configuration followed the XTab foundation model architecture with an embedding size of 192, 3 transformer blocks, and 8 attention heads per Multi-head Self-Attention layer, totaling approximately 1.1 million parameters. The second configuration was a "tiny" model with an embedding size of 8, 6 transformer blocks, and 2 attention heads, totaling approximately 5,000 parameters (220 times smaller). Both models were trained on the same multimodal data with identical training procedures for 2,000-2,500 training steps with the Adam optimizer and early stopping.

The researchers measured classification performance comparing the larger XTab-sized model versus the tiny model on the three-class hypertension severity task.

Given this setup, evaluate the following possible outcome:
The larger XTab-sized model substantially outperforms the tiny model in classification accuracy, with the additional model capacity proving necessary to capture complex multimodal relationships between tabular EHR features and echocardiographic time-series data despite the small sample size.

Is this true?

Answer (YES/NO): YES